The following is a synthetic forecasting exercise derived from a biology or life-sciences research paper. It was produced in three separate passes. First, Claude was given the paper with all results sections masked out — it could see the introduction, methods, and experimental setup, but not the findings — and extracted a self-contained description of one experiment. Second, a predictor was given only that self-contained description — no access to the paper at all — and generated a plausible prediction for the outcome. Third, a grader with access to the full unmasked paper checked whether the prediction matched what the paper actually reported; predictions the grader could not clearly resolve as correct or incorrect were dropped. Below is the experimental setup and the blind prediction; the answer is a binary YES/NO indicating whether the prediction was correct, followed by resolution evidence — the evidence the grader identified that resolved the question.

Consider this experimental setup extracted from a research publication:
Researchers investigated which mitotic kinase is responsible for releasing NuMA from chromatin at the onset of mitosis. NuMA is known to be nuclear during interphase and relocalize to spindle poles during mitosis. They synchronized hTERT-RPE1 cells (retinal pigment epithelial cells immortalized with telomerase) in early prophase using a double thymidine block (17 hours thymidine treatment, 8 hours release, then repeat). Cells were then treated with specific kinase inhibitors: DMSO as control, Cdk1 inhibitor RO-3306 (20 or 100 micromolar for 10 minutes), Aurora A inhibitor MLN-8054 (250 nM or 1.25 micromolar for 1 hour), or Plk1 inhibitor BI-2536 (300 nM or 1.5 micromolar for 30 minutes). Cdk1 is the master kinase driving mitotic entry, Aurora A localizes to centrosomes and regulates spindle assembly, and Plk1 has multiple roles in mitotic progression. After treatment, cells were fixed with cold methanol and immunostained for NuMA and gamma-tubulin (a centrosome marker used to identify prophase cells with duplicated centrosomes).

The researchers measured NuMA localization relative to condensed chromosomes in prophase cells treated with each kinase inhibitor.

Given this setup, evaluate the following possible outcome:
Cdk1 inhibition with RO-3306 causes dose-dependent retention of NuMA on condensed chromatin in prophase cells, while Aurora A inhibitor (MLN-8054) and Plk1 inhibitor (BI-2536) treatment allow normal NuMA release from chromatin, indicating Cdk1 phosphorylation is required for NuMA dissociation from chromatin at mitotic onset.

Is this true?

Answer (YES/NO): NO